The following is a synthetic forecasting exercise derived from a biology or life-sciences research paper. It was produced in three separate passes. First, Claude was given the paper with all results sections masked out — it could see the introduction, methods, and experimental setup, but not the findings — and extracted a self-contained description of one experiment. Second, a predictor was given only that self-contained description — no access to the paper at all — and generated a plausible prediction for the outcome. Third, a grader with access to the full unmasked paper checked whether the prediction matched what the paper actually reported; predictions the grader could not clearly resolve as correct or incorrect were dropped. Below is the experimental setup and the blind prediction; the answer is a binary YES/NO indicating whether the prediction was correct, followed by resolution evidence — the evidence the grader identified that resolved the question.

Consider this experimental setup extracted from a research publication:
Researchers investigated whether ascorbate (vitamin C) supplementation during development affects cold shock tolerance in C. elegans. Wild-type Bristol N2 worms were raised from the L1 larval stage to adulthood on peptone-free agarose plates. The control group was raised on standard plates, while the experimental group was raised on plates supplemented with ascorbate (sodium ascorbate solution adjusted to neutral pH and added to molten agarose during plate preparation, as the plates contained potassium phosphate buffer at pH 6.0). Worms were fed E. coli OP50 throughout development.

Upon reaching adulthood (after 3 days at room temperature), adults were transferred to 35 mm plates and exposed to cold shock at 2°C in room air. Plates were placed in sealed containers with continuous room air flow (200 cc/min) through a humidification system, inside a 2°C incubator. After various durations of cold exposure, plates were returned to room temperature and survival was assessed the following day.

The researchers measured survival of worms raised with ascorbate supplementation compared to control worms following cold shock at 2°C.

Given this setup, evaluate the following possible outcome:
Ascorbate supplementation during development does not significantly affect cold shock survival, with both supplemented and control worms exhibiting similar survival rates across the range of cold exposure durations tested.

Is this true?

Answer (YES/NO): NO